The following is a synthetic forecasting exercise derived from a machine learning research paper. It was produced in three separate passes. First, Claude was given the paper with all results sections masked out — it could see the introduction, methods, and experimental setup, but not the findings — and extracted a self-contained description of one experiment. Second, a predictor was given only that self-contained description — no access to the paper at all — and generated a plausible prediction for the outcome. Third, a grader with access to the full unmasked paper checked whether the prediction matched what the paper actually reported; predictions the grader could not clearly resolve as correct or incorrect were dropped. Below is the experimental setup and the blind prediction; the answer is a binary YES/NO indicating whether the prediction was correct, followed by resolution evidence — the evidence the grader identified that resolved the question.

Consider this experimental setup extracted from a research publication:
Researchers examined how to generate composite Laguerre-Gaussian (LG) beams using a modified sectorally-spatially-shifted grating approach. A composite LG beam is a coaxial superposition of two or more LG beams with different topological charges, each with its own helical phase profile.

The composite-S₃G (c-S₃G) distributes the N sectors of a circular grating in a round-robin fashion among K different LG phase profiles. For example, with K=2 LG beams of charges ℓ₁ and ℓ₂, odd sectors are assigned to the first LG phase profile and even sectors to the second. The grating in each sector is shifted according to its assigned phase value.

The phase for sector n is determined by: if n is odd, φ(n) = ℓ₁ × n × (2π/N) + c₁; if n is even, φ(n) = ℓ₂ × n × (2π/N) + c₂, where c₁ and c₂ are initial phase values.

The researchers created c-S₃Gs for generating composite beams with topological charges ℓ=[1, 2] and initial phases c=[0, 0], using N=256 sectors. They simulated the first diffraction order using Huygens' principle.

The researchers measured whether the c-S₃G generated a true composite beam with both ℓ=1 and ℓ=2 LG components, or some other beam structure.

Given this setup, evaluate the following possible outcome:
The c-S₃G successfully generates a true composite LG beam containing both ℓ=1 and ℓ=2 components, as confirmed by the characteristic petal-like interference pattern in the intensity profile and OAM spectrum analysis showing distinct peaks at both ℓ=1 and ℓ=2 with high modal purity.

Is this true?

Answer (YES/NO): NO